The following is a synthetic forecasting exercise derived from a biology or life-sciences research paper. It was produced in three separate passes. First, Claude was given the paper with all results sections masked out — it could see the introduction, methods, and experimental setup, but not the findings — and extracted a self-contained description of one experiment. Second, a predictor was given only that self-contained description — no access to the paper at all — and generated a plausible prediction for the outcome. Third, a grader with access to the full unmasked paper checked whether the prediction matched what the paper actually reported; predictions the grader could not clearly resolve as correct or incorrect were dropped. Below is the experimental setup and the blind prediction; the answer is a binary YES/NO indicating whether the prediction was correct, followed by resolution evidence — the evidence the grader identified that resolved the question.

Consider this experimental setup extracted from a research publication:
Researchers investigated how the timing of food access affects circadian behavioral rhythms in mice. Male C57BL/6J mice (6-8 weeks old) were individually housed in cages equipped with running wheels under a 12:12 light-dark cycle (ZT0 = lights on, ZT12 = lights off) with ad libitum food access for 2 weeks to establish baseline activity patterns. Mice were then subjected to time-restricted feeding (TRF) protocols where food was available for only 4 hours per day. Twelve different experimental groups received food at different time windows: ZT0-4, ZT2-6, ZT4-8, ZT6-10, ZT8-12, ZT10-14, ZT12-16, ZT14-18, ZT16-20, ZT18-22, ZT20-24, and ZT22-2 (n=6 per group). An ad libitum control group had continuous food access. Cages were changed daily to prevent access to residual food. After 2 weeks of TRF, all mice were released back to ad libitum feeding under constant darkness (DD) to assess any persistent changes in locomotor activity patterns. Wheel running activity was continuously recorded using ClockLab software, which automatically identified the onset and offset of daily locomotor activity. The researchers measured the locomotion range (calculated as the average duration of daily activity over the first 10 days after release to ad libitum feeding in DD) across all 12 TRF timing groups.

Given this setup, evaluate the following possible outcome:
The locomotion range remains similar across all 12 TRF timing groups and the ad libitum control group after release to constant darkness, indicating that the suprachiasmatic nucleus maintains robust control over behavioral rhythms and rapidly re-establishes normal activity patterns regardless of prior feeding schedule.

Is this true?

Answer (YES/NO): NO